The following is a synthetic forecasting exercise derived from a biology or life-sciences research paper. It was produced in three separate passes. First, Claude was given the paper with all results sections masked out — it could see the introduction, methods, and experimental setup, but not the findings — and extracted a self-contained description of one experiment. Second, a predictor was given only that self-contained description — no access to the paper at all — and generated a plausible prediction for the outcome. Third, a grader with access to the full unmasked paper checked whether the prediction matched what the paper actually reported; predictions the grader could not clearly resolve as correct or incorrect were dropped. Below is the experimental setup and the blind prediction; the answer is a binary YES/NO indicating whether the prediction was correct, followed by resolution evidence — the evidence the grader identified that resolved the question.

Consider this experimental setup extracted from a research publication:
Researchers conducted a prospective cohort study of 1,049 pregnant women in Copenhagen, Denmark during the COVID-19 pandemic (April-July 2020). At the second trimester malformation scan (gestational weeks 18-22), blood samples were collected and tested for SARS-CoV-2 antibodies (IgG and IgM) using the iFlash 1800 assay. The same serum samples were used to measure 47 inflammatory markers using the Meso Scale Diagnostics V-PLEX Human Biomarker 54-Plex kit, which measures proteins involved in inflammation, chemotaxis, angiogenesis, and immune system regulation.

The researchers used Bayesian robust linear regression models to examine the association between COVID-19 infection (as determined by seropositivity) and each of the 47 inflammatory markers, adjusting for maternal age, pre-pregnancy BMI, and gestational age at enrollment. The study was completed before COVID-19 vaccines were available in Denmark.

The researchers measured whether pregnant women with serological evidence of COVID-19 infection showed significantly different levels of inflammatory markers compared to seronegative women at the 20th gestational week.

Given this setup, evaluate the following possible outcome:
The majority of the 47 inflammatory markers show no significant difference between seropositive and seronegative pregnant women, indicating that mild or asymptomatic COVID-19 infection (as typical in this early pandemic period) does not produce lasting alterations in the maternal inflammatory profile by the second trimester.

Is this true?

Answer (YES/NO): YES